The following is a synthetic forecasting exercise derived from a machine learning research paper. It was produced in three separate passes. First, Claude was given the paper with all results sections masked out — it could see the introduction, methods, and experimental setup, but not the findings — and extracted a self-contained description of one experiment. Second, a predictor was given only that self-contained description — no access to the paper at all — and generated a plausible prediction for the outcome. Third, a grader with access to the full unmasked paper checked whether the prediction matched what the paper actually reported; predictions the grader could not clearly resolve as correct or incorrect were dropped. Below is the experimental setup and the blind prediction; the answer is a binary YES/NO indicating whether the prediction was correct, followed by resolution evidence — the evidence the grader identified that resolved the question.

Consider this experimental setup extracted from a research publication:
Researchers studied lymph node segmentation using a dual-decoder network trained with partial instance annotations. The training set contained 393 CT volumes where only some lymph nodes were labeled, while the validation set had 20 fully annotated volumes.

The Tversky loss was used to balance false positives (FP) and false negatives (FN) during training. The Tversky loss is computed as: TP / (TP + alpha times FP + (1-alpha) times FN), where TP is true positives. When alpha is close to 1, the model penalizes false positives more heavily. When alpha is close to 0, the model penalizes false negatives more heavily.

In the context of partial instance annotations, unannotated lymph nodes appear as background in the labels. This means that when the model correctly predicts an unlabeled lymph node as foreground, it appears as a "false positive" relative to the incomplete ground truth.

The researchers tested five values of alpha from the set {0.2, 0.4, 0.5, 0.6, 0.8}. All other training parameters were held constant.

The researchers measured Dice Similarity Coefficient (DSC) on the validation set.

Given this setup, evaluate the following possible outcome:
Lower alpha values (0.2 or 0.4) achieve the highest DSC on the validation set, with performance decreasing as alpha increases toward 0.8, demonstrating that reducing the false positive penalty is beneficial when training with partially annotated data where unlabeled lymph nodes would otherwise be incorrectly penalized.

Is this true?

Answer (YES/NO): NO